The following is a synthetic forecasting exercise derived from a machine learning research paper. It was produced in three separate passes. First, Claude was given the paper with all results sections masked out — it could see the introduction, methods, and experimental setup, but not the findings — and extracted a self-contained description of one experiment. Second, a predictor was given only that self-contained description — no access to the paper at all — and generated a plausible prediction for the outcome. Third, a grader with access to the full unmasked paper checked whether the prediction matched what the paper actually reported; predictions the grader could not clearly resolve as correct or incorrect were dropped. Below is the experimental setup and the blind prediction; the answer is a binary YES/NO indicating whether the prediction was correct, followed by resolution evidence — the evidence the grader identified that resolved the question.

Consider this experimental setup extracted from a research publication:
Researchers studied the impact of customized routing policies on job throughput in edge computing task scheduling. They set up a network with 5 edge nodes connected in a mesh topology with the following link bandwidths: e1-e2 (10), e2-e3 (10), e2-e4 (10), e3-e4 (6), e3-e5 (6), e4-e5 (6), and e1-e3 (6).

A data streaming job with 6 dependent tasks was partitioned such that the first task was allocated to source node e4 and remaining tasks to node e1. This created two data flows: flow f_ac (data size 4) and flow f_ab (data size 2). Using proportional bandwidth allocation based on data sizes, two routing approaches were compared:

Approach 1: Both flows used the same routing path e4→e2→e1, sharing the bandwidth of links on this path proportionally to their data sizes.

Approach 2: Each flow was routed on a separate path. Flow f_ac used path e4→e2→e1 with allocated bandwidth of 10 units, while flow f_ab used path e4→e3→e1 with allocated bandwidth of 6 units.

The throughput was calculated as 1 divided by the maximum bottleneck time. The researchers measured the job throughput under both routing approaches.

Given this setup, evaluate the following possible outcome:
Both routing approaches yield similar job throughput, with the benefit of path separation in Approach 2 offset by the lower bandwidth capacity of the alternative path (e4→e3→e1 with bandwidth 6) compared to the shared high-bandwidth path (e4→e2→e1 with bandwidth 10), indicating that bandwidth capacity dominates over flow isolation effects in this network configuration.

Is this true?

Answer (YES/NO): NO